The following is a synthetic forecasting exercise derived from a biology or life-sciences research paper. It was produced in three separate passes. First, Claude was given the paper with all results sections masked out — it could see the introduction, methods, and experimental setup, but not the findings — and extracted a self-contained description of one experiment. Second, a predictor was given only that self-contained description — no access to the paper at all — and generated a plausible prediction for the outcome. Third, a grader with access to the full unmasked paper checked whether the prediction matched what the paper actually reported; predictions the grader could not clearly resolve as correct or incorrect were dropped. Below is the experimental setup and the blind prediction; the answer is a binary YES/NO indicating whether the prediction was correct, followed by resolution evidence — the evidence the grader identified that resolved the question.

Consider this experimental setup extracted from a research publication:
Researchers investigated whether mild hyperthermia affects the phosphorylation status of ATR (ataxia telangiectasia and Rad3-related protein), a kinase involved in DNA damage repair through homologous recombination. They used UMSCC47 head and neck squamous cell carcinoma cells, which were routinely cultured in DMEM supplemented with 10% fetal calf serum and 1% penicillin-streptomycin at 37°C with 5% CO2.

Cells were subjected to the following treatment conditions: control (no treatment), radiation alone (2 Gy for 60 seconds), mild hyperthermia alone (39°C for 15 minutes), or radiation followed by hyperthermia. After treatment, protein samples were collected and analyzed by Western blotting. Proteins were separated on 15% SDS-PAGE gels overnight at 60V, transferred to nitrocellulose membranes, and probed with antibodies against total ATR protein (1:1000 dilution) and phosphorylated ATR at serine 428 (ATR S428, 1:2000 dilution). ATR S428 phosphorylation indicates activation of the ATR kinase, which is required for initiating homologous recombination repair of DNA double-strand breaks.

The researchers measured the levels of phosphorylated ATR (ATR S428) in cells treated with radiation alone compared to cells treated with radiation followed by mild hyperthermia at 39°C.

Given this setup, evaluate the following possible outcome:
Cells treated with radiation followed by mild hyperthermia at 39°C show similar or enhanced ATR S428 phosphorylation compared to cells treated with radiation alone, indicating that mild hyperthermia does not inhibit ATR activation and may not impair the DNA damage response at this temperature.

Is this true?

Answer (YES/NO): NO